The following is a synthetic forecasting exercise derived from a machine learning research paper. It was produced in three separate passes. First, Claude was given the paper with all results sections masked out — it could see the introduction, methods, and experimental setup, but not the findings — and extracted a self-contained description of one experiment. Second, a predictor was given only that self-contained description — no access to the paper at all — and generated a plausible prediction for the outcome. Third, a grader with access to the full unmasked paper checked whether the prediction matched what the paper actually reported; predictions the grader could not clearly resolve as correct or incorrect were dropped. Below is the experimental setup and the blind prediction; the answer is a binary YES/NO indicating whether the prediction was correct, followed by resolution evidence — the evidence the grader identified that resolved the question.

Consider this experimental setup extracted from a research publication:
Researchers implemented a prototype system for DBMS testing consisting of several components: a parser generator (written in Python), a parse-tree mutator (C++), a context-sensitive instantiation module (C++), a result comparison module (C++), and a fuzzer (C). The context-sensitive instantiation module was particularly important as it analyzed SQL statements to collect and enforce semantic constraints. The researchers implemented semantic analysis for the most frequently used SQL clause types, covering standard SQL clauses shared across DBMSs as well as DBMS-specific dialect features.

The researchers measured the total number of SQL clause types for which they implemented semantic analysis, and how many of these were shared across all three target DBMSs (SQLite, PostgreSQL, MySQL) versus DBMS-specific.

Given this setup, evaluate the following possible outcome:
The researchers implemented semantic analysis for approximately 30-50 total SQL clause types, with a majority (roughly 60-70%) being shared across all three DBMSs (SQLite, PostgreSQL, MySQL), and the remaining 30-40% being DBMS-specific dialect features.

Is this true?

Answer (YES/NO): NO